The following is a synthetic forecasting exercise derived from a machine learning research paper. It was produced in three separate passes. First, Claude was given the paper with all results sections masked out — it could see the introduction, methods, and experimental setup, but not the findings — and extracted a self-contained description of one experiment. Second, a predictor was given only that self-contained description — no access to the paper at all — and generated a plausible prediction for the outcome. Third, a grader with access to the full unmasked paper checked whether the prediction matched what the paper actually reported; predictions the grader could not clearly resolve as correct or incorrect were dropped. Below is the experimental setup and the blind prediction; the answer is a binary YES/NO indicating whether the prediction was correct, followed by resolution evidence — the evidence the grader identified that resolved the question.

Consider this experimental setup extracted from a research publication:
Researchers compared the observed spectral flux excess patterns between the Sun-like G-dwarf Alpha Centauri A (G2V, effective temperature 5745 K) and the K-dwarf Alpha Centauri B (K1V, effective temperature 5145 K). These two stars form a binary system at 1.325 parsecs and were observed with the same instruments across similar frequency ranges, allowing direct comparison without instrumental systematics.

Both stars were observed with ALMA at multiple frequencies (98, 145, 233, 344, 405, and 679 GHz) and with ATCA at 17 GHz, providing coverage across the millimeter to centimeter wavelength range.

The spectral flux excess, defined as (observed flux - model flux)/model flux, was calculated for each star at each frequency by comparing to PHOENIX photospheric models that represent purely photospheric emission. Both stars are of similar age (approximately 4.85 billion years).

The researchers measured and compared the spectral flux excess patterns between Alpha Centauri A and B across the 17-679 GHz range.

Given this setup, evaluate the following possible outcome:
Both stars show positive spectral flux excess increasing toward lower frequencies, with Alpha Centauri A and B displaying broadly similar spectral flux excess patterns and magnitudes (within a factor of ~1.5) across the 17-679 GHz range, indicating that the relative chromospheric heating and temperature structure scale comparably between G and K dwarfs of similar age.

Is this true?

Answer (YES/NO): NO